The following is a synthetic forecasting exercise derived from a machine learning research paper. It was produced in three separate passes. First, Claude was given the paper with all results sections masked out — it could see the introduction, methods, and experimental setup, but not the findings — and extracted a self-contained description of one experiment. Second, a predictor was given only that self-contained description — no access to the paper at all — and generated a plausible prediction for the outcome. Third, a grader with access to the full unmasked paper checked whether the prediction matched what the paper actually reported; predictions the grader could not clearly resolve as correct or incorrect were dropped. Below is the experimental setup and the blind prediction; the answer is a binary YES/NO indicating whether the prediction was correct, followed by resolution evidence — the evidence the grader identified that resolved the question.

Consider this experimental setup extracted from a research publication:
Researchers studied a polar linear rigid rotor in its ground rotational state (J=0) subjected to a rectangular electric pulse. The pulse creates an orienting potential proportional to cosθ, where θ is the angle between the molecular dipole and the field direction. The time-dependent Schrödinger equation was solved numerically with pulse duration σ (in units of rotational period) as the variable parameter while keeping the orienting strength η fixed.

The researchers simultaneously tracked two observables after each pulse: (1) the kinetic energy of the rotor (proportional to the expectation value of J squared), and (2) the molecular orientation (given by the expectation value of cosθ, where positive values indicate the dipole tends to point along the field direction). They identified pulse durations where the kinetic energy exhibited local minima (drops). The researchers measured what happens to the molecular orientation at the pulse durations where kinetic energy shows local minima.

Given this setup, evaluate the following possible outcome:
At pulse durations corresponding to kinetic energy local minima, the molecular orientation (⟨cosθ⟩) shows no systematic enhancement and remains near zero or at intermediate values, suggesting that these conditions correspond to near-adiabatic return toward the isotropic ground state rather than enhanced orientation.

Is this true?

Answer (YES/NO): YES